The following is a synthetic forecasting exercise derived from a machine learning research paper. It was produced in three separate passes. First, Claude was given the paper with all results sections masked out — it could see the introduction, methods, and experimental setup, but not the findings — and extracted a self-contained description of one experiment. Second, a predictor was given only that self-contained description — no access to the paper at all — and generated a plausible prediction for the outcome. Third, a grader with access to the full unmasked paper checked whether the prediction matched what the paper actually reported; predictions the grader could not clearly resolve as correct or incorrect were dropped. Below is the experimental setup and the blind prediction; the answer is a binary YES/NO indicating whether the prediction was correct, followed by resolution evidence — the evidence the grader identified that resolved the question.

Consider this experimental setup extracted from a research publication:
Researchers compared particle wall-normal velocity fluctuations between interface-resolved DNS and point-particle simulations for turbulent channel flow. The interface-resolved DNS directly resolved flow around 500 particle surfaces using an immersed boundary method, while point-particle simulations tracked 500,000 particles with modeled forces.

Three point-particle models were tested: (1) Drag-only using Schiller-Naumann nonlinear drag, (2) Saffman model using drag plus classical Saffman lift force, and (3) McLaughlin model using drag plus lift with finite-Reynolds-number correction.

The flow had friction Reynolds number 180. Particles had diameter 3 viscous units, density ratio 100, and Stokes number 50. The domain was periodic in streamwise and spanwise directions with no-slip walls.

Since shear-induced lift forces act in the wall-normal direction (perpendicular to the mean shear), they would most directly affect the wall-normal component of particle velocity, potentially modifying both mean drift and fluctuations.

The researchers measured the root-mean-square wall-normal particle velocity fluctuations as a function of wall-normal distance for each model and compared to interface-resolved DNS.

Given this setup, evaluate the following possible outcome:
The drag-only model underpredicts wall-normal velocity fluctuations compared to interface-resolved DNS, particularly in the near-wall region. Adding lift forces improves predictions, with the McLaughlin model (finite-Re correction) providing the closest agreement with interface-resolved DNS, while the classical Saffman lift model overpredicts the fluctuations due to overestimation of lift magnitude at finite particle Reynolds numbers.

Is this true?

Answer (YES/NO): NO